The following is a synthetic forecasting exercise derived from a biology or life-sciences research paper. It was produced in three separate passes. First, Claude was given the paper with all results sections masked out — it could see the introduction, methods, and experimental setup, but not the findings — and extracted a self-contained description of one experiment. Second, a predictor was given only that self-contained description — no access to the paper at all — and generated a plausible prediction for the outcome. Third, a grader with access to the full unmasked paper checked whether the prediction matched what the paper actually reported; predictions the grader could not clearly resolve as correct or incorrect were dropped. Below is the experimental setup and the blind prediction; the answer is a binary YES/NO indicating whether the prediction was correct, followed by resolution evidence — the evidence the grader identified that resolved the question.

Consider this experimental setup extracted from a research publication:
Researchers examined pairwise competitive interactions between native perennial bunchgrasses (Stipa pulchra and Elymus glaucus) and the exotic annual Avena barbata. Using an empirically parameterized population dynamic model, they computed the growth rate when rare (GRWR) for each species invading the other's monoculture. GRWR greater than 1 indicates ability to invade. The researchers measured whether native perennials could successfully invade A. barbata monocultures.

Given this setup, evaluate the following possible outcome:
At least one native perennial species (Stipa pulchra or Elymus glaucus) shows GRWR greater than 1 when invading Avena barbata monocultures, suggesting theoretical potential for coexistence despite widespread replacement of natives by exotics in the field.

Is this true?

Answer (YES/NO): YES